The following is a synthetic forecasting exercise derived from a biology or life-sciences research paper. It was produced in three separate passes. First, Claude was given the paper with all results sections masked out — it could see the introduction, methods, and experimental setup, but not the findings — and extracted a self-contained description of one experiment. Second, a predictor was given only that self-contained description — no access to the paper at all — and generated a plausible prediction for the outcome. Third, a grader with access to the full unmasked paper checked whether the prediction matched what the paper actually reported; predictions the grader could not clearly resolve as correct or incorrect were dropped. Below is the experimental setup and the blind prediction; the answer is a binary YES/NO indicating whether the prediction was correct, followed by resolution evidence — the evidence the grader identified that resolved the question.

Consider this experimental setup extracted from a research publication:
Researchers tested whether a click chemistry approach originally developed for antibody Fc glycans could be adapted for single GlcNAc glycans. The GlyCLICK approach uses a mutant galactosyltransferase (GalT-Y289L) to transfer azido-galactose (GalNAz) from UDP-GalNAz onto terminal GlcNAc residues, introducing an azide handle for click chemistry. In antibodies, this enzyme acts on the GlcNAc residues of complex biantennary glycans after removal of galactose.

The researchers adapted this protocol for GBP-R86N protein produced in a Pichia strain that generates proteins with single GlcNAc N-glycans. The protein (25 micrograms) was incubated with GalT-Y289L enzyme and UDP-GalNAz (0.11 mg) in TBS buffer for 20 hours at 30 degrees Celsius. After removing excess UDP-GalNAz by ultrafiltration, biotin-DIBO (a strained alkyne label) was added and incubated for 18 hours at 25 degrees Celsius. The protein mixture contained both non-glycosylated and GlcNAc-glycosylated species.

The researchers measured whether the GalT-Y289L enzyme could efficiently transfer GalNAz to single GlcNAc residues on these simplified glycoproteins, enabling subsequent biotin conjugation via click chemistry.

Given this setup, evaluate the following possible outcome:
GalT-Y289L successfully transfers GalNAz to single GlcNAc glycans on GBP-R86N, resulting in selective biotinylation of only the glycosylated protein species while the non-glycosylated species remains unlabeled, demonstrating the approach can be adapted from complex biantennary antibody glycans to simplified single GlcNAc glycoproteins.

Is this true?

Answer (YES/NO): YES